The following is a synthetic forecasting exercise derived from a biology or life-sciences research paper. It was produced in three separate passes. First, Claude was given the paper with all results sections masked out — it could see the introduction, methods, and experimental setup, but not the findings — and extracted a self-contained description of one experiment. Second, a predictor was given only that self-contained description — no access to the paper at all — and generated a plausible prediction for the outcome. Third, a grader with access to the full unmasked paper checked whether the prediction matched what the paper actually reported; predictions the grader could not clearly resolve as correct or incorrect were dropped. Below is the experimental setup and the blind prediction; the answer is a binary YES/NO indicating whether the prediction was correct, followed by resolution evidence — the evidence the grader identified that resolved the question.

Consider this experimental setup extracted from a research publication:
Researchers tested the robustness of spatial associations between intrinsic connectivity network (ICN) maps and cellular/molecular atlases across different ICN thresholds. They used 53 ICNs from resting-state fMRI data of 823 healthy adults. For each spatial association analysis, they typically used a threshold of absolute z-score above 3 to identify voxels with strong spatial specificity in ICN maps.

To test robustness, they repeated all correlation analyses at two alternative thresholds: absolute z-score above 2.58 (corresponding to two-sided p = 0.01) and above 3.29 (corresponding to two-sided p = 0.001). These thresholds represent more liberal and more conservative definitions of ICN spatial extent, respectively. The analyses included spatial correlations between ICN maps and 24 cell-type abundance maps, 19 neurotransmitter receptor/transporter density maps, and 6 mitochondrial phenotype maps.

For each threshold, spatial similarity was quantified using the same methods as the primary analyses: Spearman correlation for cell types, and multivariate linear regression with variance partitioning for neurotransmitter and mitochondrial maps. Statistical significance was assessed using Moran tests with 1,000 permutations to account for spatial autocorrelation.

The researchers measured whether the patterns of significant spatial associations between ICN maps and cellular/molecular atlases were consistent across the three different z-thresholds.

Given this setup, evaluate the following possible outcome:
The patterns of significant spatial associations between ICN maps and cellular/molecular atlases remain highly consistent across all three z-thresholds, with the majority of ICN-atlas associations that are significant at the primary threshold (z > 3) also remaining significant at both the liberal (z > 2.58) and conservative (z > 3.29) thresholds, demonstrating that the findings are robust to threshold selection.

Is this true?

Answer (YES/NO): YES